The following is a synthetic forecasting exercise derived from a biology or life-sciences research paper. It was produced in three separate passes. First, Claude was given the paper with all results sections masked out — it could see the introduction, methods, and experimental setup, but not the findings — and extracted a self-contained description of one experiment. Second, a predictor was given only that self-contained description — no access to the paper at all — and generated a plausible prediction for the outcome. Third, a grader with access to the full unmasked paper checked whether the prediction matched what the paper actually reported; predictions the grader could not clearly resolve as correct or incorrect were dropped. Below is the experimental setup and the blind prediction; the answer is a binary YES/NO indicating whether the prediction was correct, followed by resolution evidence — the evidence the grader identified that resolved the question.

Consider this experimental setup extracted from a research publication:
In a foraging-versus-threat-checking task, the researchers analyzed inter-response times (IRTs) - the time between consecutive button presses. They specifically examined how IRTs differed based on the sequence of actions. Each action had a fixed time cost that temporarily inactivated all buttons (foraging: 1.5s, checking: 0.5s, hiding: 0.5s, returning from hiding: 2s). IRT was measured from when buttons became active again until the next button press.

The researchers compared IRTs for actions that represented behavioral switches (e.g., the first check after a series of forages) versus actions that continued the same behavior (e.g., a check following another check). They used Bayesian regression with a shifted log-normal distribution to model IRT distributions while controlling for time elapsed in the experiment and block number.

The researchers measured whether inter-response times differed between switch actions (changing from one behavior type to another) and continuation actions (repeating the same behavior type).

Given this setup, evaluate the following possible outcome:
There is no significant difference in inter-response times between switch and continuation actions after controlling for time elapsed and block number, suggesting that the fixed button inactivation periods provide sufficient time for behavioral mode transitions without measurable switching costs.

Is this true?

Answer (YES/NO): NO